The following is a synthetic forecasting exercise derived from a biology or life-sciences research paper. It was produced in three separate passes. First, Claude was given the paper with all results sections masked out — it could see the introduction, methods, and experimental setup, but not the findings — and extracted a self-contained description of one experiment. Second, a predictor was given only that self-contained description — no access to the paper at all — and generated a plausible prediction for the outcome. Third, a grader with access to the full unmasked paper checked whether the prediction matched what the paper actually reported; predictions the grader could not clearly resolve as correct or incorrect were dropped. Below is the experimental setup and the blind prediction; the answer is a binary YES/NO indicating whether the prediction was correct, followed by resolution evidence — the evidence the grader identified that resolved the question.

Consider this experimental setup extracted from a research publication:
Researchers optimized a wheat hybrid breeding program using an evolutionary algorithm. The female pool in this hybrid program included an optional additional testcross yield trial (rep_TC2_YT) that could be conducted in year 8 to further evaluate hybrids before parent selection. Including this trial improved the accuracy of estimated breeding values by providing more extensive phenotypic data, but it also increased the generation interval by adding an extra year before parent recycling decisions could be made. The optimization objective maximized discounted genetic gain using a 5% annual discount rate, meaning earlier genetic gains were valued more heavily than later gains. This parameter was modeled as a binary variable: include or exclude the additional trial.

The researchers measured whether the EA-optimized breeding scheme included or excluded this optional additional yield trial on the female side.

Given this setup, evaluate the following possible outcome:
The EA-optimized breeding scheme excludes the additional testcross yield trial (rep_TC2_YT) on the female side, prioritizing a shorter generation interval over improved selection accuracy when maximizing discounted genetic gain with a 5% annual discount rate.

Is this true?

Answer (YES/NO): YES